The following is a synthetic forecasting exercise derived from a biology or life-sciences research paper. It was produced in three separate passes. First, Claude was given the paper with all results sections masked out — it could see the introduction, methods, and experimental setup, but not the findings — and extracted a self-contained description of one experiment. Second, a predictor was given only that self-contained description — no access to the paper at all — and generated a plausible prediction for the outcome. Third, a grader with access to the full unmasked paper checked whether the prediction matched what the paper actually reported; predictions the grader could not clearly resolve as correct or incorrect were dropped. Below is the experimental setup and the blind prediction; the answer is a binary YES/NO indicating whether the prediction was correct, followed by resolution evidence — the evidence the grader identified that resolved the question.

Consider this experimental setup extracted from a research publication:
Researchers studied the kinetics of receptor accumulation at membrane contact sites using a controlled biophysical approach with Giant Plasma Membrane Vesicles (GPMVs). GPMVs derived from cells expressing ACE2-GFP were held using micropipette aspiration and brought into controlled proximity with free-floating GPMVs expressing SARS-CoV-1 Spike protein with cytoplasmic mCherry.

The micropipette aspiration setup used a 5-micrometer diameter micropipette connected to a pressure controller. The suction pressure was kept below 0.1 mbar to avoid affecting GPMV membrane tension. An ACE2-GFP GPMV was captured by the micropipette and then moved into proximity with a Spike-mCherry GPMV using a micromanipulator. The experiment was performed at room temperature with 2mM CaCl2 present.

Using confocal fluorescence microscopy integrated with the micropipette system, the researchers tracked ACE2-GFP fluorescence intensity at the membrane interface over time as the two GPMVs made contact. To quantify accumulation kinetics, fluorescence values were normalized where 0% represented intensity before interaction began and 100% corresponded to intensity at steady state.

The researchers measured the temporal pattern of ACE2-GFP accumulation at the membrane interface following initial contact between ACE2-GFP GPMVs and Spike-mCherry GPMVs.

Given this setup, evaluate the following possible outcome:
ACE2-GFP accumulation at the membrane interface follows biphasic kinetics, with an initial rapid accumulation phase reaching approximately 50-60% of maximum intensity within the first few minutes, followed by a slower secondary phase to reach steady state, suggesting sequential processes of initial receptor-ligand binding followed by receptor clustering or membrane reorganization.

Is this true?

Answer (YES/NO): NO